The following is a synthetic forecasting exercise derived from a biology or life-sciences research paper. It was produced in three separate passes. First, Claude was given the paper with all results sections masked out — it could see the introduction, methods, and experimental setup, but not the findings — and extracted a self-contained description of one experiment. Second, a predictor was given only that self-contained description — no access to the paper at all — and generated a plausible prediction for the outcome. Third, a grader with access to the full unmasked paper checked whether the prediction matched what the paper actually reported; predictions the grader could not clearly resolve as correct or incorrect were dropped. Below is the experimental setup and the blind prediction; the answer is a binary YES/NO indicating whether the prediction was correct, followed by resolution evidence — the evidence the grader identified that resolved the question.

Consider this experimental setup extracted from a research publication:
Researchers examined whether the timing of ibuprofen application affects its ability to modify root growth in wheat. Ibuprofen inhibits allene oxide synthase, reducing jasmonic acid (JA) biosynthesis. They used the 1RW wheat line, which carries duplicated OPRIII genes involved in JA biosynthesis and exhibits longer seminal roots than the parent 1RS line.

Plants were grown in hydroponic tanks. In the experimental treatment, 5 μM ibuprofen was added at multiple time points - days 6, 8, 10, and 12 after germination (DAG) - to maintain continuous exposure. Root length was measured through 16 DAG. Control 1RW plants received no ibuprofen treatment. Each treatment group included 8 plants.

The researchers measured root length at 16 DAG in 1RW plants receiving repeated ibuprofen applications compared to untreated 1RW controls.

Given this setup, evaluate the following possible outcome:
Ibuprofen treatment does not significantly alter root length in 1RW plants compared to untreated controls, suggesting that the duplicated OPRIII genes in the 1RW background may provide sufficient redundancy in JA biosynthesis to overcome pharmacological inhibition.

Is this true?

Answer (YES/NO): NO